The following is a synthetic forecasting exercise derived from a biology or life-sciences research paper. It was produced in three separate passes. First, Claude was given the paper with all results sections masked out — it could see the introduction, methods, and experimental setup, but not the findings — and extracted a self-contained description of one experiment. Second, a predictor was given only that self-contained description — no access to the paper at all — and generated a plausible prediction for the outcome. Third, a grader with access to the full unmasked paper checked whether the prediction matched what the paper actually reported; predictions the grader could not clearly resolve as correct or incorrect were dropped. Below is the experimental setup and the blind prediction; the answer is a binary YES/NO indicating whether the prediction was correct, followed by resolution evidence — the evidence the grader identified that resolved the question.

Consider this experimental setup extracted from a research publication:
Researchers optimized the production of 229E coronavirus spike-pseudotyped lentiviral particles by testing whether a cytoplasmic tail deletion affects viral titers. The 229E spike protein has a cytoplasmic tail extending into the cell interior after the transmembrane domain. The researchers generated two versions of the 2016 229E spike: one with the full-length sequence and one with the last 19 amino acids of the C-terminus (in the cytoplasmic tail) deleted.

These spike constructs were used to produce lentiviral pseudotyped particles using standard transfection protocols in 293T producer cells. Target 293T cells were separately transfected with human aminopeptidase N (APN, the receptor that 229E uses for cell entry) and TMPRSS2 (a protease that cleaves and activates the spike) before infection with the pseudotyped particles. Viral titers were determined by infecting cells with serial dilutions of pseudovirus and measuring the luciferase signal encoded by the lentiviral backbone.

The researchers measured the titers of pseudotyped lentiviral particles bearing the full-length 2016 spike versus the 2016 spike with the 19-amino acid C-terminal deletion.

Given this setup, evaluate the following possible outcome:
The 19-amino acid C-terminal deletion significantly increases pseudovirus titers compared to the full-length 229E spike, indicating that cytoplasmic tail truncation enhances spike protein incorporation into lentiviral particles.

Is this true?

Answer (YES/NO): YES